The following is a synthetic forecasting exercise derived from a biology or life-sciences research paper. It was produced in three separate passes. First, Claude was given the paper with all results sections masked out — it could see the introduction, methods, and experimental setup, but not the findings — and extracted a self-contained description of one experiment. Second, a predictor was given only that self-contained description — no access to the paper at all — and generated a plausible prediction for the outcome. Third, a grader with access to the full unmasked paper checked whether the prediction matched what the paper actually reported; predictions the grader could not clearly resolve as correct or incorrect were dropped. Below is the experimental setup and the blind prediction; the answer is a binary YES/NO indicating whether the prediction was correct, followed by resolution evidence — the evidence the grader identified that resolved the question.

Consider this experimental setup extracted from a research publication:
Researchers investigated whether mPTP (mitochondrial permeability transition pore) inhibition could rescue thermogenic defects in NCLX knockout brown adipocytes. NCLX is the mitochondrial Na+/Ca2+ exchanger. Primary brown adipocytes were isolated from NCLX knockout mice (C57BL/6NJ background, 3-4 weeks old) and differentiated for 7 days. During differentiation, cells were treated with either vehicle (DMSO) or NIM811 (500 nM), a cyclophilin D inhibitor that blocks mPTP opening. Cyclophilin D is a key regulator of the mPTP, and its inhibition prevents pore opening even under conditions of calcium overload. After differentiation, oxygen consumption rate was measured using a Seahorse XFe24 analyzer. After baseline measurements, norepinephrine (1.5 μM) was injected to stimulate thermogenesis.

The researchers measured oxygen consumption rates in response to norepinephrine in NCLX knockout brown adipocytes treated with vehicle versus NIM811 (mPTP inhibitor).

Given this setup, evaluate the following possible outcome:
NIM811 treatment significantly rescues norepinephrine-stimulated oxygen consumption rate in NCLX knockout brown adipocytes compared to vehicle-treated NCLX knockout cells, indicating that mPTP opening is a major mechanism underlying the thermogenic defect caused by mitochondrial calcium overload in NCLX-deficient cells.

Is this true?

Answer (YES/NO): YES